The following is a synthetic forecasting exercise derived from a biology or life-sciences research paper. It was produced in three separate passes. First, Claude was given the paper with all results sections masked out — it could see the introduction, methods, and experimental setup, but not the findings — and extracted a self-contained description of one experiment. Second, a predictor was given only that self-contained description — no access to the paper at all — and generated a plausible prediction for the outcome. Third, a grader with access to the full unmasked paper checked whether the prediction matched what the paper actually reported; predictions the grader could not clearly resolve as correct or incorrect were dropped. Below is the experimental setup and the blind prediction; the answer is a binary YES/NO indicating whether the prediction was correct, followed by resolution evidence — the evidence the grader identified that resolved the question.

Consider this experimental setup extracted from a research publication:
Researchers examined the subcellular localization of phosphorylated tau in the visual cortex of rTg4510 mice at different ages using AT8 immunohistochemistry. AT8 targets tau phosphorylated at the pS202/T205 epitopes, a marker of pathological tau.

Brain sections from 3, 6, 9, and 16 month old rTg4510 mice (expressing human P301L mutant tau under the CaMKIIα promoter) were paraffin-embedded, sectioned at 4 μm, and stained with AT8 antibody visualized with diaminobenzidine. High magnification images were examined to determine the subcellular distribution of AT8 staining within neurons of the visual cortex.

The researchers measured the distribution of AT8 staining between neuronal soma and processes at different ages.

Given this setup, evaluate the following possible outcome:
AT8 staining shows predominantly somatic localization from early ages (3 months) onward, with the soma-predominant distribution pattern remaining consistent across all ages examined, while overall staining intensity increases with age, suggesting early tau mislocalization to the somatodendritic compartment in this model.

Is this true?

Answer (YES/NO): NO